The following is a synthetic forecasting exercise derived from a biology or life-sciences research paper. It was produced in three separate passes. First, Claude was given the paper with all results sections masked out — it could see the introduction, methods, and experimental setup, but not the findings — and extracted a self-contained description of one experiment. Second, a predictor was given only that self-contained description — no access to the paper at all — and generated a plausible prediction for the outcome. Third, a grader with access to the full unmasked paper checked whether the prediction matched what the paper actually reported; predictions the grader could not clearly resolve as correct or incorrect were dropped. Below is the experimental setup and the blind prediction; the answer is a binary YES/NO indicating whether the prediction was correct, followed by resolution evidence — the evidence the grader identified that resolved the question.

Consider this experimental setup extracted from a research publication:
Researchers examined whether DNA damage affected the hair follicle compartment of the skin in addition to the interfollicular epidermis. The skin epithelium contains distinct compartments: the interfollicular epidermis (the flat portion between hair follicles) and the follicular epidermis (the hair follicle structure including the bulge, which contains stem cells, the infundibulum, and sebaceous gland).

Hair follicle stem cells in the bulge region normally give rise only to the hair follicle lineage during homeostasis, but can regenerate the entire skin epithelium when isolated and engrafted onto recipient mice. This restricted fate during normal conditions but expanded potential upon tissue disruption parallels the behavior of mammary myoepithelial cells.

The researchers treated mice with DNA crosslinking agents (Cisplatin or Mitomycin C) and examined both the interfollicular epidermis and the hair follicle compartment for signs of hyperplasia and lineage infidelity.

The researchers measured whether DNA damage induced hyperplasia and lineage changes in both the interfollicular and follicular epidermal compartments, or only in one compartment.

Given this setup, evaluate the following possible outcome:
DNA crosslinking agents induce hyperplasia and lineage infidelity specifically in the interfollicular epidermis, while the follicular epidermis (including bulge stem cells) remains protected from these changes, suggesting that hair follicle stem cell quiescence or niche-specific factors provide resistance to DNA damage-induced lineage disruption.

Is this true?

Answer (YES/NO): NO